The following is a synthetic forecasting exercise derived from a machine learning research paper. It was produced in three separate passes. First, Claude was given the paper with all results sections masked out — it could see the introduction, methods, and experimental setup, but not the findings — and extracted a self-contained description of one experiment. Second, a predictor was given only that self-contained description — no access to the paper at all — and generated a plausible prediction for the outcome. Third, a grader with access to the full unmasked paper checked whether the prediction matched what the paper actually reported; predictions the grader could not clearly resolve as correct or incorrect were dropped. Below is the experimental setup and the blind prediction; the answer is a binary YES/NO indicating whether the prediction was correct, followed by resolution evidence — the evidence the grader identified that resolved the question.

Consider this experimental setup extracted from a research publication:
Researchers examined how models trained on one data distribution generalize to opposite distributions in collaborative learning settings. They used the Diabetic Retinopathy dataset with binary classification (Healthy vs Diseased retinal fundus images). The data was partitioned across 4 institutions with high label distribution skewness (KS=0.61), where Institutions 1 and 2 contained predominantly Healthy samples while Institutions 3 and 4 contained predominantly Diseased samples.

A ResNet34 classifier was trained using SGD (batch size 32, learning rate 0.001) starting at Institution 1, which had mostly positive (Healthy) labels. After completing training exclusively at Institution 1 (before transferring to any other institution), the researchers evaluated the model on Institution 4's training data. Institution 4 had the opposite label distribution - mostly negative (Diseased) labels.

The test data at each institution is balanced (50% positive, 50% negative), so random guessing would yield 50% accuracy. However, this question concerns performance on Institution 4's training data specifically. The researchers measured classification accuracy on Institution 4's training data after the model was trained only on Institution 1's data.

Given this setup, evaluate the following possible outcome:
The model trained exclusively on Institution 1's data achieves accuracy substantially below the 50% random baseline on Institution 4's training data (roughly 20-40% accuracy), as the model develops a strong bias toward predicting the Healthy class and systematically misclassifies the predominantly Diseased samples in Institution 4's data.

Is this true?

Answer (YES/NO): NO